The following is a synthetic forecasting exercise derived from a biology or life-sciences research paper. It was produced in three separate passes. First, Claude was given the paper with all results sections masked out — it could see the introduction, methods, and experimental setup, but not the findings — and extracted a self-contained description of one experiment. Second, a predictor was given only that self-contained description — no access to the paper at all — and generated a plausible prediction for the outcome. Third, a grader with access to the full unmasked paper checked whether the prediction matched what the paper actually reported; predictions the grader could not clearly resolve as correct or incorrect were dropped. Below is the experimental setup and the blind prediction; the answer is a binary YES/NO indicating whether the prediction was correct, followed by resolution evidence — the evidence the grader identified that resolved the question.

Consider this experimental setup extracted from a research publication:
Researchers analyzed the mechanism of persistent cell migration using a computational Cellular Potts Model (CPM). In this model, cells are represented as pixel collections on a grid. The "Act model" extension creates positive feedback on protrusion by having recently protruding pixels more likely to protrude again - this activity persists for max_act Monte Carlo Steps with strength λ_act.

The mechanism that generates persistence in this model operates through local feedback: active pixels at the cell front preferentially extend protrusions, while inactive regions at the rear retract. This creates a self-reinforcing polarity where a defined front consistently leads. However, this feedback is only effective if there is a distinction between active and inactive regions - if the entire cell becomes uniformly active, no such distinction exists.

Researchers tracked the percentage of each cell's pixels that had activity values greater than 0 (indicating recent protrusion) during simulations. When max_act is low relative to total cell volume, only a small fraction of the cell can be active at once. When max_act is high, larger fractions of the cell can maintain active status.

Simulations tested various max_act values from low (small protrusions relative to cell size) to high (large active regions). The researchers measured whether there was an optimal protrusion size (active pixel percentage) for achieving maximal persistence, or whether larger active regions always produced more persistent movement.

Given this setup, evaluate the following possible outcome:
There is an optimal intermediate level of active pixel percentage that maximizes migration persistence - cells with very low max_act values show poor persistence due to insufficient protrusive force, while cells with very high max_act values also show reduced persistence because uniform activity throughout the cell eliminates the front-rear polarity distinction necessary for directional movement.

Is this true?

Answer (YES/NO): NO